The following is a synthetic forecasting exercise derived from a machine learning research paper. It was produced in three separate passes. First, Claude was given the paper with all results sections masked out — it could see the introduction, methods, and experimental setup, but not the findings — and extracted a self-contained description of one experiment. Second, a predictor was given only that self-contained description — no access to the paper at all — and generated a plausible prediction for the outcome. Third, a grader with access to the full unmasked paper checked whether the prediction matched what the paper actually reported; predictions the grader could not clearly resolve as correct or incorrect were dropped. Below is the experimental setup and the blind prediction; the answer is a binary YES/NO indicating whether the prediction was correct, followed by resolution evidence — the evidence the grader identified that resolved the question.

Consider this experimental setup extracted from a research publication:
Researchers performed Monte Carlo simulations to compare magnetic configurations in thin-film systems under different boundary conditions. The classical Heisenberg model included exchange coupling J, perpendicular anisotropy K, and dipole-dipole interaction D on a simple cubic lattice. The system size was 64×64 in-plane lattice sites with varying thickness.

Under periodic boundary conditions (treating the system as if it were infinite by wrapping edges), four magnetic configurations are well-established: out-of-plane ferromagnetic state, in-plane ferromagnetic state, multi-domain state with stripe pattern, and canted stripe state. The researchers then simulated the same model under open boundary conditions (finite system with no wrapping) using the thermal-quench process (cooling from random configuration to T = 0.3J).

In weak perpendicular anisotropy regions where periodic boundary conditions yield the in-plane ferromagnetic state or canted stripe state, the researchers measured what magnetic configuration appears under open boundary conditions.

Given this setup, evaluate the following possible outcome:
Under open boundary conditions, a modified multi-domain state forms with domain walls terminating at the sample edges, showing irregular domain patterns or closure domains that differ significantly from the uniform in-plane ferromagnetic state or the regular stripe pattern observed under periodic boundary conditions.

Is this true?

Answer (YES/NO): NO